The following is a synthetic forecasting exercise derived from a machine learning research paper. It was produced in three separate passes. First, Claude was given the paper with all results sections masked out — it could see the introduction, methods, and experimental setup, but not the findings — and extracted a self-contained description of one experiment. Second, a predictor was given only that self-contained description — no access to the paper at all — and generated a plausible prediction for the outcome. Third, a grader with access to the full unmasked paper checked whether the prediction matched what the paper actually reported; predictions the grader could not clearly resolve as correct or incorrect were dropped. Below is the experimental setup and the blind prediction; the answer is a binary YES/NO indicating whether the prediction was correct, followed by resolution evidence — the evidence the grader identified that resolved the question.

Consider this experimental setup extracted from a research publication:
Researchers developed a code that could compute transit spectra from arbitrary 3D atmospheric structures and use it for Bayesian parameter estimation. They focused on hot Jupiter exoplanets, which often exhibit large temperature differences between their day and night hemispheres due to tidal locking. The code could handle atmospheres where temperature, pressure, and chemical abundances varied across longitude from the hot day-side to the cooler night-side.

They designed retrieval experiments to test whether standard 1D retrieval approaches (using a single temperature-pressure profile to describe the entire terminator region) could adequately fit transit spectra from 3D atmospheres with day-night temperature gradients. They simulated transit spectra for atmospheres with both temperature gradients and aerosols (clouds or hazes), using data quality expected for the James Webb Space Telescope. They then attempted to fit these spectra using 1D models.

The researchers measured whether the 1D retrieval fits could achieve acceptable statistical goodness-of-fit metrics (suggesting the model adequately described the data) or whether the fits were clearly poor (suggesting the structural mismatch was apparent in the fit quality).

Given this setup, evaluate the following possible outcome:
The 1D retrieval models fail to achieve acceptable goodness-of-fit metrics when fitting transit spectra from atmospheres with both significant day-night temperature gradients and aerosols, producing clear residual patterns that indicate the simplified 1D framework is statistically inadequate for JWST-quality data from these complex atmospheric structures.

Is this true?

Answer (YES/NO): NO